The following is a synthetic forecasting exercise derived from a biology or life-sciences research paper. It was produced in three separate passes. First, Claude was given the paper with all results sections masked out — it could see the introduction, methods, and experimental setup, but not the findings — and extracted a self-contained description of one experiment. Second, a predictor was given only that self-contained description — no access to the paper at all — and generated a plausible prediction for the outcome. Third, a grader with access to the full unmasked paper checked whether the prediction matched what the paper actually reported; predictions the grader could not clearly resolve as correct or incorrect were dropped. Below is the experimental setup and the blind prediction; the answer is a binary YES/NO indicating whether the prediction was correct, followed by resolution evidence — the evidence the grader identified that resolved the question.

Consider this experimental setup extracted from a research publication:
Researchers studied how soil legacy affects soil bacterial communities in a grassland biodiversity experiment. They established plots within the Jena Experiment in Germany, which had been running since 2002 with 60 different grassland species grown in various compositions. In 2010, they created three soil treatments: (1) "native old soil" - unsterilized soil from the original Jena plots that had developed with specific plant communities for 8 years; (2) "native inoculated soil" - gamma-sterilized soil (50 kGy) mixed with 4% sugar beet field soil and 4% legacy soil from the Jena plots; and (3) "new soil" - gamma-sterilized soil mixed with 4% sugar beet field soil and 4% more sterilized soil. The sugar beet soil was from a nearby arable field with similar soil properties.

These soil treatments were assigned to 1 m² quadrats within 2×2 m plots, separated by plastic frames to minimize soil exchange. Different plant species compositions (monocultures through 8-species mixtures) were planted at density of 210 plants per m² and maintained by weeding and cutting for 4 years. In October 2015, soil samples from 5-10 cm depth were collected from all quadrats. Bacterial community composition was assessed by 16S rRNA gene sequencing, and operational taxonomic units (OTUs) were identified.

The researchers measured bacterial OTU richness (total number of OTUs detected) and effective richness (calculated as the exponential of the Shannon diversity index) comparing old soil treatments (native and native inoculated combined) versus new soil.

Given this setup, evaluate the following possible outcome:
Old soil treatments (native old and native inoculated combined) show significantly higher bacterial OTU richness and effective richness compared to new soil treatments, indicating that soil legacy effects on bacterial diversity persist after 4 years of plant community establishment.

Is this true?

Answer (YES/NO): YES